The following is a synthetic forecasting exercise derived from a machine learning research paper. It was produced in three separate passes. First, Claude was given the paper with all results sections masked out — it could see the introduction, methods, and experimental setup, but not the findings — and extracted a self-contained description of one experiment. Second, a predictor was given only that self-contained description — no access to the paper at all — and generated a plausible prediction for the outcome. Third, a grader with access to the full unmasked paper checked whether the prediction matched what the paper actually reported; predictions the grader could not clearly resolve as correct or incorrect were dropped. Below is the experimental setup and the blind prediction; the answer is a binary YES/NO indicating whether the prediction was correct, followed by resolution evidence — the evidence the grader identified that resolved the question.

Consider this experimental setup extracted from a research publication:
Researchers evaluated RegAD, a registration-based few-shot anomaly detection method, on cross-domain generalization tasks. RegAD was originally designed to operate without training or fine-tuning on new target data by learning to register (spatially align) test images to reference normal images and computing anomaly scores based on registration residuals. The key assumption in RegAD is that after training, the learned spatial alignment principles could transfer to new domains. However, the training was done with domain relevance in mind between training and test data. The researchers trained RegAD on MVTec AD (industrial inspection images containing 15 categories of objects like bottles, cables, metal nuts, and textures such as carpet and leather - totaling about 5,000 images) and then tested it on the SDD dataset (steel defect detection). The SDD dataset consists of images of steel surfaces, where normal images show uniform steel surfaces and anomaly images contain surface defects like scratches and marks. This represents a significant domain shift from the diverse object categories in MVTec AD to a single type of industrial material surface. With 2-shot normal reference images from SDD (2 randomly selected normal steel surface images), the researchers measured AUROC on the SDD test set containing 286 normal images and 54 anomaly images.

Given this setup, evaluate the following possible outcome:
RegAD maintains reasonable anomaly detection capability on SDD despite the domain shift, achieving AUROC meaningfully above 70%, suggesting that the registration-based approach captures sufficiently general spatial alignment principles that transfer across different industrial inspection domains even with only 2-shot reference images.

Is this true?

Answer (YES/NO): NO